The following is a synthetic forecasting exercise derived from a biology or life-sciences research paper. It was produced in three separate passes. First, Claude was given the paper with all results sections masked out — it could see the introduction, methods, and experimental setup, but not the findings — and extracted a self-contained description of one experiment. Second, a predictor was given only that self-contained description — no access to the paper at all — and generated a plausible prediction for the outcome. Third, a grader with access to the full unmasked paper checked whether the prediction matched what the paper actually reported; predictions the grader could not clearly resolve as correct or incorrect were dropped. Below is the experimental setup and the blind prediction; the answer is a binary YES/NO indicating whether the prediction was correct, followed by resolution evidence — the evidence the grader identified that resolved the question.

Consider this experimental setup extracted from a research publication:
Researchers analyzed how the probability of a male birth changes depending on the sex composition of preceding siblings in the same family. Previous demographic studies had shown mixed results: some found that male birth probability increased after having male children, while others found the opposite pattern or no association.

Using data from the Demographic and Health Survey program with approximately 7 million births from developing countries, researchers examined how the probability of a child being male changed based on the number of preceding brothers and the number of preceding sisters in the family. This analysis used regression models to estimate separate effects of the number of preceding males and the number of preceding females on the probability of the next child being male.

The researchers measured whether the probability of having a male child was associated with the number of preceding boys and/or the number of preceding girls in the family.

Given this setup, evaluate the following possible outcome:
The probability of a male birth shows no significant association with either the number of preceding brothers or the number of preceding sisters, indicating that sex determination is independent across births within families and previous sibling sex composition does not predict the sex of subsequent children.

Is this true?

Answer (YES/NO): NO